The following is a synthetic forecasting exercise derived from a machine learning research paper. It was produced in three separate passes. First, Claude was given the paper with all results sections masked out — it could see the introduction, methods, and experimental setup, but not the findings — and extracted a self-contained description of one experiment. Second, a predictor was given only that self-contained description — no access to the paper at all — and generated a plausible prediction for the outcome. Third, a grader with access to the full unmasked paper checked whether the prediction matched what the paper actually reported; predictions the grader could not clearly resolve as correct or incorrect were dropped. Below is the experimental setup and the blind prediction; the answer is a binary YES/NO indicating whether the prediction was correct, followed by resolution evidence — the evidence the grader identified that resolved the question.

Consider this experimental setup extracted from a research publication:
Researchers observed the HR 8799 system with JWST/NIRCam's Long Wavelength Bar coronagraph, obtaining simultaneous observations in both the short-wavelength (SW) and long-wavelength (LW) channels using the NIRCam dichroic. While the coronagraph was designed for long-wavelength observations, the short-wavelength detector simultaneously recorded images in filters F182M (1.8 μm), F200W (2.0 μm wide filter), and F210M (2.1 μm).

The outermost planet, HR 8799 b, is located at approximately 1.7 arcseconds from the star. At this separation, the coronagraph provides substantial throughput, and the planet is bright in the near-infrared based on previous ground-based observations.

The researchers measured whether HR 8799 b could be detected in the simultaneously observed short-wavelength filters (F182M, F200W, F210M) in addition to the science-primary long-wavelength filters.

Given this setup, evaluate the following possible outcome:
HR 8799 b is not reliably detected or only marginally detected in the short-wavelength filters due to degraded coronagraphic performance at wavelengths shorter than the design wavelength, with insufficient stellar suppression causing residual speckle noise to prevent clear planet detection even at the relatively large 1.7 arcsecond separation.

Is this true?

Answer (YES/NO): NO